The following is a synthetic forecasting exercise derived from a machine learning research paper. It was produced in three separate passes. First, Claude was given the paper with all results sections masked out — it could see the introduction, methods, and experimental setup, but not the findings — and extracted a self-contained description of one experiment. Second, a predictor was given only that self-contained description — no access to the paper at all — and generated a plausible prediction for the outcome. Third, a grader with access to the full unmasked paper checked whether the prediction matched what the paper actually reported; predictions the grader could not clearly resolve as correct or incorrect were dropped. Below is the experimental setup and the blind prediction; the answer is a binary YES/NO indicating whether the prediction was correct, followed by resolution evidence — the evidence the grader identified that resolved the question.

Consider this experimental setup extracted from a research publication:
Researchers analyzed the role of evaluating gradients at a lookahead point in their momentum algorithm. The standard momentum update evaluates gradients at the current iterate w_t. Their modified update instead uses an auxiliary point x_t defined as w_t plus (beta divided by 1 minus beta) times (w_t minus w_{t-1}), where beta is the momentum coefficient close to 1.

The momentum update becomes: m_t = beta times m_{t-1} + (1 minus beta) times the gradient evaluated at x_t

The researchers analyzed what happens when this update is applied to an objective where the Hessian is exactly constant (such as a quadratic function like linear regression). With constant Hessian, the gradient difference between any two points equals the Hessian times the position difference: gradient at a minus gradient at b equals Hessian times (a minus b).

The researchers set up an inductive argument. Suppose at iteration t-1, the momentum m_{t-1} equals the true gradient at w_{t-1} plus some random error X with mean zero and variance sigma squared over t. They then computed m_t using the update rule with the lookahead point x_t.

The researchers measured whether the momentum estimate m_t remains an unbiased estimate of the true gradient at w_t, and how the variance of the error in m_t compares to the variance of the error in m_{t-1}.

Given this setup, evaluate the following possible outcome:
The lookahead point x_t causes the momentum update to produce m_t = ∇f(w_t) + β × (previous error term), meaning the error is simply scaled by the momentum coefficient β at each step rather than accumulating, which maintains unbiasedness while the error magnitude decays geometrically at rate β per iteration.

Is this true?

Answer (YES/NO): NO